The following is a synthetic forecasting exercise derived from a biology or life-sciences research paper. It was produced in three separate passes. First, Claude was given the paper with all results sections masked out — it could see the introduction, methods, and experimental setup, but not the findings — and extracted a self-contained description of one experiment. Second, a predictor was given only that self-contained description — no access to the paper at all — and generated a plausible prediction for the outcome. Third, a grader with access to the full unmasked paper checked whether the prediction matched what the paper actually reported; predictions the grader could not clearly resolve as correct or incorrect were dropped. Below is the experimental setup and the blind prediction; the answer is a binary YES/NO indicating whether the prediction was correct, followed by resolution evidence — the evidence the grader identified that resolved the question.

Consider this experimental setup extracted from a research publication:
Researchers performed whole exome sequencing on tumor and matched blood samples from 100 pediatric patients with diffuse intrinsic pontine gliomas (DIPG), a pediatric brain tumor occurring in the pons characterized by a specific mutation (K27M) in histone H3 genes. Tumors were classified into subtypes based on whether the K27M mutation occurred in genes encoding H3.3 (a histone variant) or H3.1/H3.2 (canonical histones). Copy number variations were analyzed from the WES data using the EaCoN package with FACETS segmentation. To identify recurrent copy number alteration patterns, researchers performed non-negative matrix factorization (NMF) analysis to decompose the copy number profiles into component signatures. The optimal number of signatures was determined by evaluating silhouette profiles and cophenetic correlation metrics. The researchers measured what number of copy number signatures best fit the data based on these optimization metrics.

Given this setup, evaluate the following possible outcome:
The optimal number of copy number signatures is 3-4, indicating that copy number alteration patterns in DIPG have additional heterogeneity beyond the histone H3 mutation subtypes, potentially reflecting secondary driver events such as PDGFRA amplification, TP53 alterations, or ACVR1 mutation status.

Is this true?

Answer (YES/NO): YES